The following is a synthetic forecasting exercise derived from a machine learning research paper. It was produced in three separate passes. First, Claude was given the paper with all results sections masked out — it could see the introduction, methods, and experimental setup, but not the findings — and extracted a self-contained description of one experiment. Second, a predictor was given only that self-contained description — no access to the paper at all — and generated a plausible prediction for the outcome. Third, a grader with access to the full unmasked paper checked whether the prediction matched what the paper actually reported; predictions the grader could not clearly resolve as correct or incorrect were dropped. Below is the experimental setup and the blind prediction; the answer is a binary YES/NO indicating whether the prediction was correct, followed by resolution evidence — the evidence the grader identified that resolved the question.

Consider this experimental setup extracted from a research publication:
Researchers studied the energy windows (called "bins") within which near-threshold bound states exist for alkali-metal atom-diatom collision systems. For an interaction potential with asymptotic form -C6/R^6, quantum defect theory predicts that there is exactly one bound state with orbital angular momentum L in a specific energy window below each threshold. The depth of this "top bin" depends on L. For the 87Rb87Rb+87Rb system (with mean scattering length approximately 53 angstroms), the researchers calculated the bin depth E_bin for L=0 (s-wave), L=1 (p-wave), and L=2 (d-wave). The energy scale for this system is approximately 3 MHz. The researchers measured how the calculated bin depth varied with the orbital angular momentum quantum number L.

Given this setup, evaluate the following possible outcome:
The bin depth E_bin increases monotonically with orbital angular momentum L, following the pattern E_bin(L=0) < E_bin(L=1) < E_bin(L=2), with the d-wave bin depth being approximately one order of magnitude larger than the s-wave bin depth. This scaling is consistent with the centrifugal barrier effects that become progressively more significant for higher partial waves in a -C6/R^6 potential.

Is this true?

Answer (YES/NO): NO